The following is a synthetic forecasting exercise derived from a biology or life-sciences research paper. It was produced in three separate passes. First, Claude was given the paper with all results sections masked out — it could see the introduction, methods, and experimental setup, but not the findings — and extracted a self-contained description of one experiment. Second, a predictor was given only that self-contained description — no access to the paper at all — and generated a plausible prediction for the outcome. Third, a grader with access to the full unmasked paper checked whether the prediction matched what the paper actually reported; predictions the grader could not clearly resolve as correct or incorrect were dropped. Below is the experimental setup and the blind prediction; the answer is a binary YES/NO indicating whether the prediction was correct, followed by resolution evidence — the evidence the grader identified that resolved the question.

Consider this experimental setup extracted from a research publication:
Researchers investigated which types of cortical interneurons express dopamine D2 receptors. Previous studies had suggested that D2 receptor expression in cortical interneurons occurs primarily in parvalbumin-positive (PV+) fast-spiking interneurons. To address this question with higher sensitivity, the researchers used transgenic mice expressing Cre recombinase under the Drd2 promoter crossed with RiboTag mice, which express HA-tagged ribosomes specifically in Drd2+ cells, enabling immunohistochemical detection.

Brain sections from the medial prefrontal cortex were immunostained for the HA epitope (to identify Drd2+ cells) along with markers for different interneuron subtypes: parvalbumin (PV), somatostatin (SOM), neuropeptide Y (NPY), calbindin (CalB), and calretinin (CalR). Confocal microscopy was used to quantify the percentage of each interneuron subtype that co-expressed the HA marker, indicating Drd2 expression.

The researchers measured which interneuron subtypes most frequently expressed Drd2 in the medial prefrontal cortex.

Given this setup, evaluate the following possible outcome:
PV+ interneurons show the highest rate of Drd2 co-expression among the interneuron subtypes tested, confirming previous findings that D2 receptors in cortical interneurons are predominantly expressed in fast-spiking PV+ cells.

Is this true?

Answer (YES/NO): NO